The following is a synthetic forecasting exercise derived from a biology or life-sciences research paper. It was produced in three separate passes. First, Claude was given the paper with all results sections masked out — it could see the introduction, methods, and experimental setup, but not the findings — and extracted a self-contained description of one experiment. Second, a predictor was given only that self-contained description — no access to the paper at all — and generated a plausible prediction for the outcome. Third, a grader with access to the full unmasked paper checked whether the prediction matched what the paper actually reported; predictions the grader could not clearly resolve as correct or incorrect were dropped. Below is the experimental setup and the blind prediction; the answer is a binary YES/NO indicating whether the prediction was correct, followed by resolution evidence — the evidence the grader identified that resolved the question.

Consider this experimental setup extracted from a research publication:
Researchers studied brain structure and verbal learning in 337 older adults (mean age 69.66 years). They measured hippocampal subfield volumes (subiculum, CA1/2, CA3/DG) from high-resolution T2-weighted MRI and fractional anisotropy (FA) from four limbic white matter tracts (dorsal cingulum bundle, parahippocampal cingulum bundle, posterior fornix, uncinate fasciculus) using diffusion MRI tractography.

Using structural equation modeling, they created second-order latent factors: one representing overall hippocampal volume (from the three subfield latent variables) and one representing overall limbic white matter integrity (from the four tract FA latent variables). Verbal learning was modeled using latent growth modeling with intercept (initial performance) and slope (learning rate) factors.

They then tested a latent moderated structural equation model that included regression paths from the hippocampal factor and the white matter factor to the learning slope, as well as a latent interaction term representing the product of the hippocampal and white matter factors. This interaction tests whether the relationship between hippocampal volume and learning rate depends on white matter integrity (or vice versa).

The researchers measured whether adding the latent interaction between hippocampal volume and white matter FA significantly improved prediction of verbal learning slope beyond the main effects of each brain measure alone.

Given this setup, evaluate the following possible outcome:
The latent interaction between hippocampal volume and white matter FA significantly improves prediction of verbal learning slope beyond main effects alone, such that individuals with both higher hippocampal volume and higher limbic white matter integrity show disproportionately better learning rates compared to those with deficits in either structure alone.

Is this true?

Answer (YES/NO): YES